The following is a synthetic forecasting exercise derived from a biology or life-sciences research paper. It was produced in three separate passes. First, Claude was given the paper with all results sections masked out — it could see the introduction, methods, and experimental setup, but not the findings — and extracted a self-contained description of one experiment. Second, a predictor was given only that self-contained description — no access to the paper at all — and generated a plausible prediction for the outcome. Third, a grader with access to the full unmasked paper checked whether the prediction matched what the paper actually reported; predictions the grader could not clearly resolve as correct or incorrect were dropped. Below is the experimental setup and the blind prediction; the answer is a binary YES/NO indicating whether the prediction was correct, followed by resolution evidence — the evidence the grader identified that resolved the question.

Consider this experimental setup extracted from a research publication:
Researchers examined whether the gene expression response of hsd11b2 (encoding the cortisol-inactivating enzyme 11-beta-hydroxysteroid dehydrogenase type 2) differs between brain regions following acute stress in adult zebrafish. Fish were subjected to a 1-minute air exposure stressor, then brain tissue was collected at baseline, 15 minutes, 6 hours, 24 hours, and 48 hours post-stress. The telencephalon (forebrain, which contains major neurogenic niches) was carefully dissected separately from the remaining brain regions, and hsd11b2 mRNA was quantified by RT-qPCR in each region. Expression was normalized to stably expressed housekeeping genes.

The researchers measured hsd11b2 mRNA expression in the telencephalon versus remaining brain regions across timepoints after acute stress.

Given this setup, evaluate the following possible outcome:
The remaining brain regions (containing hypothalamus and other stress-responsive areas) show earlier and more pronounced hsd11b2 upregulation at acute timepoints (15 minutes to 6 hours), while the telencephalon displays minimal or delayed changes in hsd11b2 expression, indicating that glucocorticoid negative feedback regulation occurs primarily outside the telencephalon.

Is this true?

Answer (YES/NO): NO